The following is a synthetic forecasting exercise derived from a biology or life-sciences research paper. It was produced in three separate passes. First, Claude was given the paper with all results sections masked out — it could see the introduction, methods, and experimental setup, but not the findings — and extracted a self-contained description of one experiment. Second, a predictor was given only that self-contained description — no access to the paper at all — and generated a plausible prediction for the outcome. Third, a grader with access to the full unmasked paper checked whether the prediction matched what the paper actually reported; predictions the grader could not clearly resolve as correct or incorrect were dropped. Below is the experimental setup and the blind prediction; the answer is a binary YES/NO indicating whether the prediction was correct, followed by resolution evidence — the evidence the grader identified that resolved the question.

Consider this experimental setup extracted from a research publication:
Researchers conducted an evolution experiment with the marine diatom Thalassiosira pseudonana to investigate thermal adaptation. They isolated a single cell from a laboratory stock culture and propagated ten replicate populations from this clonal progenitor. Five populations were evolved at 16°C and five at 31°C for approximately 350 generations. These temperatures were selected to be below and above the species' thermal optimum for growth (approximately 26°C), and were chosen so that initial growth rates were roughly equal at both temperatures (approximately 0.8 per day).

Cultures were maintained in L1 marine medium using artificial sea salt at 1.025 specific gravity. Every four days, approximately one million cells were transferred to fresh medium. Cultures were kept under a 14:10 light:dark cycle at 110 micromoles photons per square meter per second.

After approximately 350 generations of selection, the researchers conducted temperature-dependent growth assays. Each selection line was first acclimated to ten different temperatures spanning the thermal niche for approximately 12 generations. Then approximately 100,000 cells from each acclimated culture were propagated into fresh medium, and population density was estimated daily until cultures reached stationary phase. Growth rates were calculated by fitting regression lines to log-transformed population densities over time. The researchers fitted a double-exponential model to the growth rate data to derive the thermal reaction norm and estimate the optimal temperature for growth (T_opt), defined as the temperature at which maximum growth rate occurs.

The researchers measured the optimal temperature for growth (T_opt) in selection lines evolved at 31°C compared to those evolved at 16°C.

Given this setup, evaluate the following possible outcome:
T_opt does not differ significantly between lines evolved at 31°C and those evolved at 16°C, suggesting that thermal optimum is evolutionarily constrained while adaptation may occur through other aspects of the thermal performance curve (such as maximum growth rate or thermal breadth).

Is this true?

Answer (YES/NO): NO